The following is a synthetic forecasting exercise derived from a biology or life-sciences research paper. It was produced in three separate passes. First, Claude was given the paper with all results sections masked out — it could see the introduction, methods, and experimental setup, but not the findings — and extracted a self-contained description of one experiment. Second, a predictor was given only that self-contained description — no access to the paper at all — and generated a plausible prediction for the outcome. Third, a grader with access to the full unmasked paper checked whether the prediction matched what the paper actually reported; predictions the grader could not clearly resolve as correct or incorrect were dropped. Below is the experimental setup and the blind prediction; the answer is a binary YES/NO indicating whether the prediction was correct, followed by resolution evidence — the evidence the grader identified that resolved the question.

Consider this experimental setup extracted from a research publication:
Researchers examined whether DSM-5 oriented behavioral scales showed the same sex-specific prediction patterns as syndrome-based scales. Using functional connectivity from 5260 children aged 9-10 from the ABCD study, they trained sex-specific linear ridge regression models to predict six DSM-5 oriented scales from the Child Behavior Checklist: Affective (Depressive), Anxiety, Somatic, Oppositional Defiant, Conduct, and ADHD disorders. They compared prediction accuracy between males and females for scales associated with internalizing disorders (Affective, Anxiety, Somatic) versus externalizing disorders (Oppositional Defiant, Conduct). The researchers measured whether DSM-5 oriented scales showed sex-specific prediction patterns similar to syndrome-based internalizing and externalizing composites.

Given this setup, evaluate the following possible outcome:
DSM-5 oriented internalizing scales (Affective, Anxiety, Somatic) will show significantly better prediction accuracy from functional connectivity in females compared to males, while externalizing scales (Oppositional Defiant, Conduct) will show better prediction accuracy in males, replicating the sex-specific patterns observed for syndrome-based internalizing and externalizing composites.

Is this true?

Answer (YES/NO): NO